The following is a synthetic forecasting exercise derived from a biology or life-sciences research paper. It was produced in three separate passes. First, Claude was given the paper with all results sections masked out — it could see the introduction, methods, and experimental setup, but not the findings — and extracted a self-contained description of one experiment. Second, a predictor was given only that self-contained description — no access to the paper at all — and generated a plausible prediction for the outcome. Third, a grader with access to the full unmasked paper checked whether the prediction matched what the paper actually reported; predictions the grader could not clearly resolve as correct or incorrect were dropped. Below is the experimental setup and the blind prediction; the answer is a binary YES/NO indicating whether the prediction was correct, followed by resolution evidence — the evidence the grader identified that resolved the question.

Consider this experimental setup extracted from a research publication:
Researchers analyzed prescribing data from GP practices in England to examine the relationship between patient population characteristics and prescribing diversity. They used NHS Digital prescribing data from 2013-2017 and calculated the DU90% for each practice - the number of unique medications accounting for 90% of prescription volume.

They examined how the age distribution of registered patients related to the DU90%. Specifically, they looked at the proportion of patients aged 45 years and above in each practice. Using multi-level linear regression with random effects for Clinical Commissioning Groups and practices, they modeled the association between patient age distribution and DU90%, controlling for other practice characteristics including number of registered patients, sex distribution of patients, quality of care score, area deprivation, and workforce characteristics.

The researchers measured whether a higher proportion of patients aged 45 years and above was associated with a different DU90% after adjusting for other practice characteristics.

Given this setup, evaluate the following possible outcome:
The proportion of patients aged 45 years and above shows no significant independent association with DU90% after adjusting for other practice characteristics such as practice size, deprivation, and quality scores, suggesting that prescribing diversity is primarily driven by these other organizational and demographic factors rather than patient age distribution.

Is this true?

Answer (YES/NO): NO